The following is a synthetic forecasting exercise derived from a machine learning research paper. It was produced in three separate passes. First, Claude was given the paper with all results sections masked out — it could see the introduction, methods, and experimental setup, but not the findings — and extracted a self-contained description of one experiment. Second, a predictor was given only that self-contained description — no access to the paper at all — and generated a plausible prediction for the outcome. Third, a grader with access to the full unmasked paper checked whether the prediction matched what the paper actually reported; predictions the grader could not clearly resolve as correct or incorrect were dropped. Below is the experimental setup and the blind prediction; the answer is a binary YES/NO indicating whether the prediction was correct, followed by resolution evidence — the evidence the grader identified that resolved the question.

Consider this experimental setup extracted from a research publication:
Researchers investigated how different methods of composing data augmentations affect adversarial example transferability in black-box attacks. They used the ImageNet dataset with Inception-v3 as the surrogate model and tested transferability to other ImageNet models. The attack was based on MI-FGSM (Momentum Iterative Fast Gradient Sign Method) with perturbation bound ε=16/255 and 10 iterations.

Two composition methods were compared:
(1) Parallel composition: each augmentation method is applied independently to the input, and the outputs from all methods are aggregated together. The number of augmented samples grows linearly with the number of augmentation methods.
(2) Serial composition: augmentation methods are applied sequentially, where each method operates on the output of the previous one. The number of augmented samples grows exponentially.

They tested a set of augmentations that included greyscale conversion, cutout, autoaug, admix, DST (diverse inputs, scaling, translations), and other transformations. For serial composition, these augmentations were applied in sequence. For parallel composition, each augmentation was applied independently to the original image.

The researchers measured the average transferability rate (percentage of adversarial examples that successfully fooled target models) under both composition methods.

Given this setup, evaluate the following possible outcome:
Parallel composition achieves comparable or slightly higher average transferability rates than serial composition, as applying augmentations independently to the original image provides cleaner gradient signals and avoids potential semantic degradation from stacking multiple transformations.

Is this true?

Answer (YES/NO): NO